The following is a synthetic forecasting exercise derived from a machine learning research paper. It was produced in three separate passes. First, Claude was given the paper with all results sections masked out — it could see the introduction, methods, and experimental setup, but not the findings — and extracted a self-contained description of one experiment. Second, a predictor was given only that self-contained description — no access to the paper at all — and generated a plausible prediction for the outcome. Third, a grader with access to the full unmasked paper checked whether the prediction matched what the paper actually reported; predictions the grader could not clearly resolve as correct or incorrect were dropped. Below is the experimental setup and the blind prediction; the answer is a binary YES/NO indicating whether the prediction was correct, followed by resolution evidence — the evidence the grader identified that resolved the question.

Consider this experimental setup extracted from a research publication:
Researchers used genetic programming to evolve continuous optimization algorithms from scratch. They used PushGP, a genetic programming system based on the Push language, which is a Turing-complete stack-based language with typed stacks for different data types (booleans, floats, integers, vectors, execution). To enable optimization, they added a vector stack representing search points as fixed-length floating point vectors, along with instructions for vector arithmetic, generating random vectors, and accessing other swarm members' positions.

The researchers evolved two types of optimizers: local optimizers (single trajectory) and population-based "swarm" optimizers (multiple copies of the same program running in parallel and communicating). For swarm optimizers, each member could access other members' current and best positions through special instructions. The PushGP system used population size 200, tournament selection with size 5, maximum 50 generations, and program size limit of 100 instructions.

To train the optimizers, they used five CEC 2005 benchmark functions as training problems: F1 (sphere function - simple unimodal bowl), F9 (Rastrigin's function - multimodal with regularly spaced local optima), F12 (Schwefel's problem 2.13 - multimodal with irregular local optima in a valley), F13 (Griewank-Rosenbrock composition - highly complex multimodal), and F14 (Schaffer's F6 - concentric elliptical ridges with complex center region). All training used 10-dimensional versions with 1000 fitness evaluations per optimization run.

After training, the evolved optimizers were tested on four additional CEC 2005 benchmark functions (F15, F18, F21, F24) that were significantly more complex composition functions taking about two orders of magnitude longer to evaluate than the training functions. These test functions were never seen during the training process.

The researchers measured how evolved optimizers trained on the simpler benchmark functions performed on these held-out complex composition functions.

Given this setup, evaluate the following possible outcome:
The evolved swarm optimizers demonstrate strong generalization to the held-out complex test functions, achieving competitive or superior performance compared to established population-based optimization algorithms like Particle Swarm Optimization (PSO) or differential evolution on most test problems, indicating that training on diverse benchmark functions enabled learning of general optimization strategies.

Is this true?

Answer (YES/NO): NO